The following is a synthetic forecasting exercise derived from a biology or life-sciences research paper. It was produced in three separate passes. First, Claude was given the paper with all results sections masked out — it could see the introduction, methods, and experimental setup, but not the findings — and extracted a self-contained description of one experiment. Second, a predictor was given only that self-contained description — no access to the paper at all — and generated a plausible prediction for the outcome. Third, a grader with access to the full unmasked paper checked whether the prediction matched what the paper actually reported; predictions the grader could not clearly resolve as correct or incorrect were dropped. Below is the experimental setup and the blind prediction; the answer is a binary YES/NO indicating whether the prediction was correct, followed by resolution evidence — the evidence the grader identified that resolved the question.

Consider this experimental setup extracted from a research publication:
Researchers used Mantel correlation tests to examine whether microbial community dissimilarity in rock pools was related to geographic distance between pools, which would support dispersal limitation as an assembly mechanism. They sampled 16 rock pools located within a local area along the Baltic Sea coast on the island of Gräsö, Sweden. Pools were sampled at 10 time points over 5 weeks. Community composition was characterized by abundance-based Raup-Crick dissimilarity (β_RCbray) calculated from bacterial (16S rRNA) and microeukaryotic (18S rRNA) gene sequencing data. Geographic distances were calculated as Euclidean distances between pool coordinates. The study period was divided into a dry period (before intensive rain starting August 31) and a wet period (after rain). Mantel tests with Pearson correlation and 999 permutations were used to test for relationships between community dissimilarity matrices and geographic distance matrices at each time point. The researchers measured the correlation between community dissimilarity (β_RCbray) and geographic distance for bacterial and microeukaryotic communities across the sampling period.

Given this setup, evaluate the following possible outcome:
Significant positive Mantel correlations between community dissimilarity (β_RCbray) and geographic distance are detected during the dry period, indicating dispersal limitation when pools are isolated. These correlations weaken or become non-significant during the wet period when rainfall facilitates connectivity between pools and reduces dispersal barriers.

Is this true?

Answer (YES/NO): NO